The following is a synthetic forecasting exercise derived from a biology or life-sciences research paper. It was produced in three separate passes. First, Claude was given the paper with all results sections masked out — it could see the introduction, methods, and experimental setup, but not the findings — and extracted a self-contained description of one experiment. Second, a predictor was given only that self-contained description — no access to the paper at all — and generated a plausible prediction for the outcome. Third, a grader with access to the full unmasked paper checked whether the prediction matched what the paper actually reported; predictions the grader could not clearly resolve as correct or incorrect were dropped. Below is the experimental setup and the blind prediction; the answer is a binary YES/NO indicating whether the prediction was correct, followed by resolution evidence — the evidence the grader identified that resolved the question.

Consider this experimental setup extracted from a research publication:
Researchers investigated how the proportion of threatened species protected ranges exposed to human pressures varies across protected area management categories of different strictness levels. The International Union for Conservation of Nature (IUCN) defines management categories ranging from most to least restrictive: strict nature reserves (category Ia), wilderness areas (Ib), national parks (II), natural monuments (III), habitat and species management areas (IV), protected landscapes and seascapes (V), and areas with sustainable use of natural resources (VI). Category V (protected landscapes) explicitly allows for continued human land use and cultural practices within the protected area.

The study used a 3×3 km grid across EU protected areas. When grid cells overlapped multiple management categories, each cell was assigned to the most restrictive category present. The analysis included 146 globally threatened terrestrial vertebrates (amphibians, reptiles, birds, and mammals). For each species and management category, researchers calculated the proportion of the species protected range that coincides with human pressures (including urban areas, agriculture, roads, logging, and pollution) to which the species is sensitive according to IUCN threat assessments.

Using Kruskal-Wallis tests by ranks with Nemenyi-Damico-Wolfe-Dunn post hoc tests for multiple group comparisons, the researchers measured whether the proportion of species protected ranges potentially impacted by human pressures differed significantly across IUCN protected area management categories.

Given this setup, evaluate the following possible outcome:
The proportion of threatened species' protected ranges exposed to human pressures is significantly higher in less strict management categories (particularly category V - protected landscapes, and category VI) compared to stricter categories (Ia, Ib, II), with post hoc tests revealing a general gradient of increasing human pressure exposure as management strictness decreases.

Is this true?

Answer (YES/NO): NO